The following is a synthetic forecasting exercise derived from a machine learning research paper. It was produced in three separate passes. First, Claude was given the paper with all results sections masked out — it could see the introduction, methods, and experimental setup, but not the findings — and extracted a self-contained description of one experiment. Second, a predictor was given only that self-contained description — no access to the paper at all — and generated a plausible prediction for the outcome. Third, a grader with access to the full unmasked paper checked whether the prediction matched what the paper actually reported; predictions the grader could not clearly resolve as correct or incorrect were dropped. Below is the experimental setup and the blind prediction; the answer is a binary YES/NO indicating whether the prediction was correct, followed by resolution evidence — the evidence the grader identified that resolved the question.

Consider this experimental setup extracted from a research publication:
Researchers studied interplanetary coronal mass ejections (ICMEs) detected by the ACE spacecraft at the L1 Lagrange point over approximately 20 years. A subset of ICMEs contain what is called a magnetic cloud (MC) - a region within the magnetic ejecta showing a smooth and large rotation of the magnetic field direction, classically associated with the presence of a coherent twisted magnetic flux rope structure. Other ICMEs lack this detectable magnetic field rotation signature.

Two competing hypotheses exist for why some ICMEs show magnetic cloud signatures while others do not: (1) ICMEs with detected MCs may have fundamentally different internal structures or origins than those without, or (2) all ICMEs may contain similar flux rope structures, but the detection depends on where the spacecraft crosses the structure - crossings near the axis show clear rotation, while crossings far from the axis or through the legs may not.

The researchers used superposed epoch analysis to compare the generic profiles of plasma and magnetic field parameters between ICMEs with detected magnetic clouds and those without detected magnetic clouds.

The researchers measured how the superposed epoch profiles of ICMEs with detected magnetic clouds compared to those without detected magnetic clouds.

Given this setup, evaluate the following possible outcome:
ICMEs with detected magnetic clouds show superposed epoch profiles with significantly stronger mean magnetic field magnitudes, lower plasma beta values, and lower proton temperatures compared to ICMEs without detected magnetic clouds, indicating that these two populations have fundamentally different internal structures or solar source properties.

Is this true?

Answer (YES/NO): NO